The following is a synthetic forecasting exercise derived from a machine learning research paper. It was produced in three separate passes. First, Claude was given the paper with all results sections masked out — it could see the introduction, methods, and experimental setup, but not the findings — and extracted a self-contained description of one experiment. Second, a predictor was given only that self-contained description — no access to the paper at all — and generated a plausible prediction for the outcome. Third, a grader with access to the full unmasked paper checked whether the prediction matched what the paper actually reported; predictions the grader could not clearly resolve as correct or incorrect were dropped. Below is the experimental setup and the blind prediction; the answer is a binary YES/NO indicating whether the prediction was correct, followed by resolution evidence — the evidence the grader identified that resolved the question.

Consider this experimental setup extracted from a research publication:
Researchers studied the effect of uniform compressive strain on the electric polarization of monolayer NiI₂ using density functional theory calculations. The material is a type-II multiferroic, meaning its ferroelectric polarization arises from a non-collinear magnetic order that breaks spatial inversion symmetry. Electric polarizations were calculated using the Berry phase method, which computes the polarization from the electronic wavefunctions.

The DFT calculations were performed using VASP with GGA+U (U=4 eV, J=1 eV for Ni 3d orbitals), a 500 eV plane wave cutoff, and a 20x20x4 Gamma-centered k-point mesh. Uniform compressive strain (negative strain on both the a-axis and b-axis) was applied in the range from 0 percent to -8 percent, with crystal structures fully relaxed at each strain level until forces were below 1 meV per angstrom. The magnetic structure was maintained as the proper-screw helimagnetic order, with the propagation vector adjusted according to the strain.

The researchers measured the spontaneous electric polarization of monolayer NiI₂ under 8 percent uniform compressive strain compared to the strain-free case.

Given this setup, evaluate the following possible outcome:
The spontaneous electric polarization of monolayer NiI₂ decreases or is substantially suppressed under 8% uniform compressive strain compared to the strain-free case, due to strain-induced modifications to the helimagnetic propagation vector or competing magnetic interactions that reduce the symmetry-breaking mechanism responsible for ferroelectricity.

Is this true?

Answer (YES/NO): NO